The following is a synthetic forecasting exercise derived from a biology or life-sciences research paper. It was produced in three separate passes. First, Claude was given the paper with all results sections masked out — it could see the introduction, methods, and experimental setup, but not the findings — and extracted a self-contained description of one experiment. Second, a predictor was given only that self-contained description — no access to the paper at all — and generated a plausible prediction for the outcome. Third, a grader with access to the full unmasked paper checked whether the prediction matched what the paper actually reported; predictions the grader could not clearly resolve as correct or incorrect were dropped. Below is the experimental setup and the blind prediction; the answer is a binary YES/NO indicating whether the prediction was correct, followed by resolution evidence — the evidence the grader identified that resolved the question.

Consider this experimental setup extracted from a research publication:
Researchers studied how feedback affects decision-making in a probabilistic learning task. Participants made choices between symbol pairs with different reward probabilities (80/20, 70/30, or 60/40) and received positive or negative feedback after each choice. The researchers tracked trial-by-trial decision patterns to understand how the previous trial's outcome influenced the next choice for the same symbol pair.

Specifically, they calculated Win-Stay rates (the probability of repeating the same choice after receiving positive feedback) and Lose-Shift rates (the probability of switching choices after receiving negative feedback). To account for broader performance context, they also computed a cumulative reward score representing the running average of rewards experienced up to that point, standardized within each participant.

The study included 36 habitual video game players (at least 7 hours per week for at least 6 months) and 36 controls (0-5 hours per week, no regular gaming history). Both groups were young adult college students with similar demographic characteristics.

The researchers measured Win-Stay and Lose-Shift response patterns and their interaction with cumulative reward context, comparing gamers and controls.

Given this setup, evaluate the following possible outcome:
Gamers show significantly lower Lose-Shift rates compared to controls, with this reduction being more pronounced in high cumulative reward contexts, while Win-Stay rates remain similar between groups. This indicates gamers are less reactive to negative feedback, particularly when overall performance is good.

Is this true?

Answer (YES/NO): NO